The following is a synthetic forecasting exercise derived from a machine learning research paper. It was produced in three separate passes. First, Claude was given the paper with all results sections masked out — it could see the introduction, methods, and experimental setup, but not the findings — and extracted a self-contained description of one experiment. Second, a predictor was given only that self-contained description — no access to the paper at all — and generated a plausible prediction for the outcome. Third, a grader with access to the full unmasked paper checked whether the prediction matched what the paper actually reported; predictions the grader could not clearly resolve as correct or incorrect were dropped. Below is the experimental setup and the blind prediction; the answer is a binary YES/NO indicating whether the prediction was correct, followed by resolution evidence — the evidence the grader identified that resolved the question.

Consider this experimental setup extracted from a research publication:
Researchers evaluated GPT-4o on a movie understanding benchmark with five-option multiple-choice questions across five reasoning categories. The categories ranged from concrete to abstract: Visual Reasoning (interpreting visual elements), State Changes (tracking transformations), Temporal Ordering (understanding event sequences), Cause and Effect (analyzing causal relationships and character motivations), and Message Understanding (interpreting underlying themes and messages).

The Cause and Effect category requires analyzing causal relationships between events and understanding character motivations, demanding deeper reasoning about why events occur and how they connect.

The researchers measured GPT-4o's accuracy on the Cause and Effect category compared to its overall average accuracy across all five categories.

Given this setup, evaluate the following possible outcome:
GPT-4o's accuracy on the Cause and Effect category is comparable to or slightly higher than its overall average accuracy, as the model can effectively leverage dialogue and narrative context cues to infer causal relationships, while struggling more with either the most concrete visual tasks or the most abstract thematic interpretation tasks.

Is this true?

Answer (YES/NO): NO